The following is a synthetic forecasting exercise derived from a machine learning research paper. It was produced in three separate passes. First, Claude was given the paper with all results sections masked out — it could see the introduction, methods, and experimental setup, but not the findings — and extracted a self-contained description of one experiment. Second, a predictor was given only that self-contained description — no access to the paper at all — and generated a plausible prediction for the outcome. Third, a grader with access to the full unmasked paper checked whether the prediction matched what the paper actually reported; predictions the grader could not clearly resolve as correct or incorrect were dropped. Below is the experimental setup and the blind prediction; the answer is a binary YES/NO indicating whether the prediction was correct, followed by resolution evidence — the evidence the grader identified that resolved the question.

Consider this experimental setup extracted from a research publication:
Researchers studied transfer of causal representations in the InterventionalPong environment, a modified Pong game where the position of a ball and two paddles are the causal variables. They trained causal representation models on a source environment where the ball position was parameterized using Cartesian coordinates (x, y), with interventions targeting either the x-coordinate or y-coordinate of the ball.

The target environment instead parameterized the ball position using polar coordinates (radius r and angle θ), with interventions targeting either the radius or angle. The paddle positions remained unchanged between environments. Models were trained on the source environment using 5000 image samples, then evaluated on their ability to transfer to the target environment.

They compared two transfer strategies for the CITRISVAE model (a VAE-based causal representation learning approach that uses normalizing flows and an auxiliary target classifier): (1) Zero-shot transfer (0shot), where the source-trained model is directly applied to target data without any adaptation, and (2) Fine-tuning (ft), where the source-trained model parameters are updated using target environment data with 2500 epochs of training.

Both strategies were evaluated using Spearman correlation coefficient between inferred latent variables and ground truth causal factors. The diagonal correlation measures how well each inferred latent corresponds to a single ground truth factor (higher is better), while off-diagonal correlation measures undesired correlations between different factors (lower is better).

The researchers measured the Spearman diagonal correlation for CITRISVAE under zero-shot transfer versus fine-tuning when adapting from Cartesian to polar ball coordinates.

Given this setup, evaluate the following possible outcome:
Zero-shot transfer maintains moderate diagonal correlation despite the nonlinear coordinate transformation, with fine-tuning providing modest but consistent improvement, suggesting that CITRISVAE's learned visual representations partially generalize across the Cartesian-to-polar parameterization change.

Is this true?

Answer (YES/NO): NO